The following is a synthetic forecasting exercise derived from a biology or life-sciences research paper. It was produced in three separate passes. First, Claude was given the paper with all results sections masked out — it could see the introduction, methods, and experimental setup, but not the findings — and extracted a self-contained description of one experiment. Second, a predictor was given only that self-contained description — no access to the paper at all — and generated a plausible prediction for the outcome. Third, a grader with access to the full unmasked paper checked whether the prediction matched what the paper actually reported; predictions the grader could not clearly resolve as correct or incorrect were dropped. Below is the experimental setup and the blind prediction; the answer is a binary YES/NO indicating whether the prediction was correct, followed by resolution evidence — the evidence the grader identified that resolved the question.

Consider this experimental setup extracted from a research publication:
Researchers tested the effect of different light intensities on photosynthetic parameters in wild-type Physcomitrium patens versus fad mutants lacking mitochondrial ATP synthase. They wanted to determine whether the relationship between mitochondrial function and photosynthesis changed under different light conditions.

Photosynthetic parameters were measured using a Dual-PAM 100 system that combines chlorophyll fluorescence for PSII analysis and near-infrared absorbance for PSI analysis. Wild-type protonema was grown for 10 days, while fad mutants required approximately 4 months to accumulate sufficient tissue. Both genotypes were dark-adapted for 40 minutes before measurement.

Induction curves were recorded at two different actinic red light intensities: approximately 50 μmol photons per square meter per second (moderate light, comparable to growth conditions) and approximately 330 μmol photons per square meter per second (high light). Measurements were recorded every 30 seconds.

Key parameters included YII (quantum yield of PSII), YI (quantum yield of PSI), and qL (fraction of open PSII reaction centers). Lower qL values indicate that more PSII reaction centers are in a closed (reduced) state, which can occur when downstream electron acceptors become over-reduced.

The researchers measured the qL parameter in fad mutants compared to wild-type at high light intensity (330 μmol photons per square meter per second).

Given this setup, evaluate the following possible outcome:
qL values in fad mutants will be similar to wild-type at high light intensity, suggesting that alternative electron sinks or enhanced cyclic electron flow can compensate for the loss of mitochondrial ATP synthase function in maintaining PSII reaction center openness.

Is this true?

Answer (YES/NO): YES